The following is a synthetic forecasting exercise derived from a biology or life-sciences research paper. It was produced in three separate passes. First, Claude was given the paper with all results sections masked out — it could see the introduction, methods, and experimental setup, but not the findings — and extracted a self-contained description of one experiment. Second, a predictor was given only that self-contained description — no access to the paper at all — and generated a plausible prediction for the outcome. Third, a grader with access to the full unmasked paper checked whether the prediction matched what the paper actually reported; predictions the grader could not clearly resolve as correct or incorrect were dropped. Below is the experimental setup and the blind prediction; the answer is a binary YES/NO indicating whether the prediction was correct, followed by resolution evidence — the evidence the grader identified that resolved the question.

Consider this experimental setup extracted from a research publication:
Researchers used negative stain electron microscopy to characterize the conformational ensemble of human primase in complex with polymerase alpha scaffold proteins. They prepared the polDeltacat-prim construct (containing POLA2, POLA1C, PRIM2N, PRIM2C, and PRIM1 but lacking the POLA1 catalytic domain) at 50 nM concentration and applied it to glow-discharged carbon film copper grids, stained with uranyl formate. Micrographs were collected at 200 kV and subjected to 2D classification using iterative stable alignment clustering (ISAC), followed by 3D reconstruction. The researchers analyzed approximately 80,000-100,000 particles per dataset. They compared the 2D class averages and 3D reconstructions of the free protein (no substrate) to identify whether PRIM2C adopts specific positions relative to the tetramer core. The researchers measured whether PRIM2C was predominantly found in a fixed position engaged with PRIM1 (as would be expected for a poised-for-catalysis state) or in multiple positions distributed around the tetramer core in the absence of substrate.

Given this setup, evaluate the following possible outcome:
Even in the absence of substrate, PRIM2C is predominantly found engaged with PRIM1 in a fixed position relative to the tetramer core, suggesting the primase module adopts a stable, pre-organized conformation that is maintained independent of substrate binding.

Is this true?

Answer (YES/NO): NO